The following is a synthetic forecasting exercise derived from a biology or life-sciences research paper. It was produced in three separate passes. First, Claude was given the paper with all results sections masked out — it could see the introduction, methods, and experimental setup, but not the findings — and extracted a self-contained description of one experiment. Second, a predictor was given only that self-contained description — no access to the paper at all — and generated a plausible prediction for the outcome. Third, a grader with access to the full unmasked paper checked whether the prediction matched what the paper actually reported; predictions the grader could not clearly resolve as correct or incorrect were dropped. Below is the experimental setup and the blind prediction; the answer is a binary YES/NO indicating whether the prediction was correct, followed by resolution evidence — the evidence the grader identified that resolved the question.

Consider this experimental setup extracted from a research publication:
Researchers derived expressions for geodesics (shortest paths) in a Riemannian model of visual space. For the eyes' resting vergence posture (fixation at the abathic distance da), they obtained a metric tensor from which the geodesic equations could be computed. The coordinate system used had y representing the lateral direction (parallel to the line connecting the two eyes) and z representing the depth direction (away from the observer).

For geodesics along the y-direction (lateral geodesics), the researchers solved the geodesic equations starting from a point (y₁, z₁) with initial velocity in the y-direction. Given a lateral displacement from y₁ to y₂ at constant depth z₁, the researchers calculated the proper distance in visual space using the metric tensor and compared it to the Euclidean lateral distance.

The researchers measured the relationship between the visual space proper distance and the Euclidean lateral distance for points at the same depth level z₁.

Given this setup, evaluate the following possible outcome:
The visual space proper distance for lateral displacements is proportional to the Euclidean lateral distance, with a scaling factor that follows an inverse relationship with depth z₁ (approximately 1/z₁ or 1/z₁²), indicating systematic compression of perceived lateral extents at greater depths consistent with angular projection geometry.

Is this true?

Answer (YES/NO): NO